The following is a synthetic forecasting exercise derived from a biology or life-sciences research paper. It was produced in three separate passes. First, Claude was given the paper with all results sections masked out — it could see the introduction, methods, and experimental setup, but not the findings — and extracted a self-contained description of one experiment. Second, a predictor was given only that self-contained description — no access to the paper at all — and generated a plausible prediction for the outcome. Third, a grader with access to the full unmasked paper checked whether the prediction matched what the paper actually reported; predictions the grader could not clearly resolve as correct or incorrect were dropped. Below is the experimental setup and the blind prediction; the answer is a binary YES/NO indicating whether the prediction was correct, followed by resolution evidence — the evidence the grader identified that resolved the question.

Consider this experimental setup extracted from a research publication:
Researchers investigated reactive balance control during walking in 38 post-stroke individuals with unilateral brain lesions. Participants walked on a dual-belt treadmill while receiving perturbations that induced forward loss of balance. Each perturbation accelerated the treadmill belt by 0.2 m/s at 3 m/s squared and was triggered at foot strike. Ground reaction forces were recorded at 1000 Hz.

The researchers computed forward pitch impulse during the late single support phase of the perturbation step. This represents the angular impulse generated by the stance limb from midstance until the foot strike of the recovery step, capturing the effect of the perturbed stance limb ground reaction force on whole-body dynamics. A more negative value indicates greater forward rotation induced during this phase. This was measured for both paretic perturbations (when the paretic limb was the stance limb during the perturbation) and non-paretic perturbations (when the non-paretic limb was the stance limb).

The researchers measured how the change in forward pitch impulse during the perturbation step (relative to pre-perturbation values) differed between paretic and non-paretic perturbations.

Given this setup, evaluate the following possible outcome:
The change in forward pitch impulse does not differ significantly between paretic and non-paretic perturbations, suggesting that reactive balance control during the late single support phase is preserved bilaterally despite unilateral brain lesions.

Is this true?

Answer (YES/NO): NO